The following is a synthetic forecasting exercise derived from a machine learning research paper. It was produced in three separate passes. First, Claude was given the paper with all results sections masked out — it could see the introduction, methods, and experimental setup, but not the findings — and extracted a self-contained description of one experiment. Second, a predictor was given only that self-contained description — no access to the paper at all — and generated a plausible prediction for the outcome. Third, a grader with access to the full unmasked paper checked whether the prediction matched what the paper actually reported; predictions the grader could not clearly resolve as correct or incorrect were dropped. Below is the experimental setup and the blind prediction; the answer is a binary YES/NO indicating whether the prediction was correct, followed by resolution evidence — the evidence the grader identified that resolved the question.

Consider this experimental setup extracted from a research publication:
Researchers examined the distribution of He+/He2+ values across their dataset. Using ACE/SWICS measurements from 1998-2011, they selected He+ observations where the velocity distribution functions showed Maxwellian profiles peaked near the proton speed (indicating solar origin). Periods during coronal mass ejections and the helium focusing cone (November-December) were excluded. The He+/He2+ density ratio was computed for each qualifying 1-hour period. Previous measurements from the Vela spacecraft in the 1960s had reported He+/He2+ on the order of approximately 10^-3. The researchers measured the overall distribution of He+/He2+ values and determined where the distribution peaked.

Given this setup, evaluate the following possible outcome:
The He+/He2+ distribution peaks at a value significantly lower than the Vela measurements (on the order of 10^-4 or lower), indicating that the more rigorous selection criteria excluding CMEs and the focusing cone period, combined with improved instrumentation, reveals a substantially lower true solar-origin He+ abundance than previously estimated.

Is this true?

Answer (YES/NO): NO